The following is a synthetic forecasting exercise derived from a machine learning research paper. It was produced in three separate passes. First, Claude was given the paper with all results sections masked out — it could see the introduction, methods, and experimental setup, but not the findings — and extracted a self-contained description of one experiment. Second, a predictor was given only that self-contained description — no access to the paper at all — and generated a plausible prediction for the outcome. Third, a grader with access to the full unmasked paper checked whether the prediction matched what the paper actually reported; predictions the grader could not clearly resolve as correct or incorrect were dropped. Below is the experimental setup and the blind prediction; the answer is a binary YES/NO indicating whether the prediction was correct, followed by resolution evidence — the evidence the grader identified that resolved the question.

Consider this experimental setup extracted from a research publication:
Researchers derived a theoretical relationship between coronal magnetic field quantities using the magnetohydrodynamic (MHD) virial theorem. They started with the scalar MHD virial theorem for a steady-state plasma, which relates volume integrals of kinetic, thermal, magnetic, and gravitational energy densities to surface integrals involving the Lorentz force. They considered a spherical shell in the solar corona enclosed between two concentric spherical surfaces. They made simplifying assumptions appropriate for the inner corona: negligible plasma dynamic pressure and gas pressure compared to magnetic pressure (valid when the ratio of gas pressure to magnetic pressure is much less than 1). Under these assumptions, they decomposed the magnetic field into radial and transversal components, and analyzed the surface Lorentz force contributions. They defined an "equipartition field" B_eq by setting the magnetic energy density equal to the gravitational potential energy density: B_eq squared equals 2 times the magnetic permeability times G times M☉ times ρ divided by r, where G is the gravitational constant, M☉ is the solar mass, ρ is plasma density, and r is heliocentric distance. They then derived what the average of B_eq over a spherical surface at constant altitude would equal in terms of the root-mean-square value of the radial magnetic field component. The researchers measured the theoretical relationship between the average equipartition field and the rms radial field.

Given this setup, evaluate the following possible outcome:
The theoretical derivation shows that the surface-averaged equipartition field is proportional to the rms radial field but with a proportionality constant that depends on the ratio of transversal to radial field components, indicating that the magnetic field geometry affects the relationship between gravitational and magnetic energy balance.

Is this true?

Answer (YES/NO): NO